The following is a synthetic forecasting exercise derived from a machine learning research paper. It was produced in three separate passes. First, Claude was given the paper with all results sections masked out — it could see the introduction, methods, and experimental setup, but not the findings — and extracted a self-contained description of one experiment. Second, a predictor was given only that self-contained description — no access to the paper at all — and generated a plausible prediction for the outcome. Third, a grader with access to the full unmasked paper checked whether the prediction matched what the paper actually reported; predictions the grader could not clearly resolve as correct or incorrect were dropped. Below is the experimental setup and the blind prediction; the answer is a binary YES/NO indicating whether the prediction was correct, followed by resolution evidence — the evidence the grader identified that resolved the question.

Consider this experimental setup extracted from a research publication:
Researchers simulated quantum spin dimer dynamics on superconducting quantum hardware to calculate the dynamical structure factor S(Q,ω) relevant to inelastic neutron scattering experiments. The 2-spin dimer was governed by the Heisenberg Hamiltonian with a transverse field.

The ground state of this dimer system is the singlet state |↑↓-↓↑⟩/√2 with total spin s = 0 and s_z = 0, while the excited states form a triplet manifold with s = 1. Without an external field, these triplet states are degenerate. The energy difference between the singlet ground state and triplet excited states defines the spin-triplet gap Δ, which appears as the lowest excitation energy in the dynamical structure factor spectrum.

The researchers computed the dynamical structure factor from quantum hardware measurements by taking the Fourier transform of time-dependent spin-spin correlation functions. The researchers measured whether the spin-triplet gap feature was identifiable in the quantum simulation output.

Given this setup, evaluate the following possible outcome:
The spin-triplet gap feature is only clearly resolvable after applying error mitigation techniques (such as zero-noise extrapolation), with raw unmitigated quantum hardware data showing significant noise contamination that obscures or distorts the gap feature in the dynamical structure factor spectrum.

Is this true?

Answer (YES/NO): NO